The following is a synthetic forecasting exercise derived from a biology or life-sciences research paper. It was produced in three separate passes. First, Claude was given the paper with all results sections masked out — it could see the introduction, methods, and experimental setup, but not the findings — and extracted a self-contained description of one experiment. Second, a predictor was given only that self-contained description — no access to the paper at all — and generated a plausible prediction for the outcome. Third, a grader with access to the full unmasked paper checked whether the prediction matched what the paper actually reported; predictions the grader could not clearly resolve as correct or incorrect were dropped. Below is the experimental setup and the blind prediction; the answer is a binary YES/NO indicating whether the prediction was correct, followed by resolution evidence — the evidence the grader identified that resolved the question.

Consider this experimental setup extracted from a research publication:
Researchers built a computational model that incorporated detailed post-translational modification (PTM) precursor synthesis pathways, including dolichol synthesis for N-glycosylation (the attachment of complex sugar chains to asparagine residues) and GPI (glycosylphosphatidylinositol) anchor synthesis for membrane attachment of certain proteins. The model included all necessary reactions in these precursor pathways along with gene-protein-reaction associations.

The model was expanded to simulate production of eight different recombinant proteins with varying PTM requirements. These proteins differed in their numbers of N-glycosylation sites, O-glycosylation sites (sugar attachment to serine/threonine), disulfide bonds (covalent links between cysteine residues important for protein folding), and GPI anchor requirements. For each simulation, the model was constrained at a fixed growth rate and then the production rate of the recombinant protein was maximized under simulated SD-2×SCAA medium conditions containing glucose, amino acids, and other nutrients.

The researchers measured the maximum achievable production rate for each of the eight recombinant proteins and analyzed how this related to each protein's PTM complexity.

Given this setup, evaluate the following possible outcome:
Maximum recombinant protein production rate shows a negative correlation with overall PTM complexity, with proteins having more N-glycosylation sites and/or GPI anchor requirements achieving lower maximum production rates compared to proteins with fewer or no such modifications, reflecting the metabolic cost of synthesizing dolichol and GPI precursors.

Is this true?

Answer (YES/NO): NO